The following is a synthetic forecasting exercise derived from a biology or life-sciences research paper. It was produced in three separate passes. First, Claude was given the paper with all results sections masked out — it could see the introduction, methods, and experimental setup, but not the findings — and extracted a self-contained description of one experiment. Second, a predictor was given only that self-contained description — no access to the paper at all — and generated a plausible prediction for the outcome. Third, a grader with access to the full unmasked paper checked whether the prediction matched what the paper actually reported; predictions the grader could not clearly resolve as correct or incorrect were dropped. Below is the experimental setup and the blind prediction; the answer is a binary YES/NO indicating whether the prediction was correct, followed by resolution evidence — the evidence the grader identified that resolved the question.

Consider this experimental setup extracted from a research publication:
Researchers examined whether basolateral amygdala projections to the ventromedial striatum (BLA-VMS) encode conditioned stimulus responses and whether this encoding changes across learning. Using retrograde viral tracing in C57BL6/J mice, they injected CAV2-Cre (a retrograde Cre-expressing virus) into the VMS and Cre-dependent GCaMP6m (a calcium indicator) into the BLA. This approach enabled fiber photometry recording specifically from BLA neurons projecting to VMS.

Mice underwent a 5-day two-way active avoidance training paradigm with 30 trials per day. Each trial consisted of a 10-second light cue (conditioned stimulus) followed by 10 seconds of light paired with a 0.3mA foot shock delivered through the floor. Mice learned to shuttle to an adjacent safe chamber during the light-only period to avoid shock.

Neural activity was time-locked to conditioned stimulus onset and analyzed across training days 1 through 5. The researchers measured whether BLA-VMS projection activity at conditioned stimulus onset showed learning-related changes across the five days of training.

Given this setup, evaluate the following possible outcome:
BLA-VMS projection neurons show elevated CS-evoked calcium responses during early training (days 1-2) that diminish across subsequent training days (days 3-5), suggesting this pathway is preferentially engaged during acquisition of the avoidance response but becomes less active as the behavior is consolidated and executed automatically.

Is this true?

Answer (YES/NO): NO